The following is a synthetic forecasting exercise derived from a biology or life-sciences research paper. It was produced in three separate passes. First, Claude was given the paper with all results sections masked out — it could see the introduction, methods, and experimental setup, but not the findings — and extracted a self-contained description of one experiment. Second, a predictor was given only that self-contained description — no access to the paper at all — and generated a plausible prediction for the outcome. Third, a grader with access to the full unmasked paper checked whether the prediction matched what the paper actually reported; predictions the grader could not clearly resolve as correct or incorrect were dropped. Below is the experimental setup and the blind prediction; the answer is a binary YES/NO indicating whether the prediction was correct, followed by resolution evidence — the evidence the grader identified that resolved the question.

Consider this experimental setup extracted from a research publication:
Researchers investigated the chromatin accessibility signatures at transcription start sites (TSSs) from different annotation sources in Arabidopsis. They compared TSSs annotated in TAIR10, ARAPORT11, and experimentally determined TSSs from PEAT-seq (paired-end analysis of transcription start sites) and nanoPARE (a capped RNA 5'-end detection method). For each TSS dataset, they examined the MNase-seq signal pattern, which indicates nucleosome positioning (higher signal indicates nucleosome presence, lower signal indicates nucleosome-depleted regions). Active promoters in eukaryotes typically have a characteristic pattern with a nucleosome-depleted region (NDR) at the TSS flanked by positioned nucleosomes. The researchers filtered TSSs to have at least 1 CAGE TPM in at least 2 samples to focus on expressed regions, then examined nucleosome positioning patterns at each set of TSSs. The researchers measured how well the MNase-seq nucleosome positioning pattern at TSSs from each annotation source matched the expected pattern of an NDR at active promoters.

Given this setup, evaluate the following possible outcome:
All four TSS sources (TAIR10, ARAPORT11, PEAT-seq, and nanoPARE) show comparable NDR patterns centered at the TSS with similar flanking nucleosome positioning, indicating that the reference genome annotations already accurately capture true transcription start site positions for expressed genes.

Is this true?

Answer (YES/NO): NO